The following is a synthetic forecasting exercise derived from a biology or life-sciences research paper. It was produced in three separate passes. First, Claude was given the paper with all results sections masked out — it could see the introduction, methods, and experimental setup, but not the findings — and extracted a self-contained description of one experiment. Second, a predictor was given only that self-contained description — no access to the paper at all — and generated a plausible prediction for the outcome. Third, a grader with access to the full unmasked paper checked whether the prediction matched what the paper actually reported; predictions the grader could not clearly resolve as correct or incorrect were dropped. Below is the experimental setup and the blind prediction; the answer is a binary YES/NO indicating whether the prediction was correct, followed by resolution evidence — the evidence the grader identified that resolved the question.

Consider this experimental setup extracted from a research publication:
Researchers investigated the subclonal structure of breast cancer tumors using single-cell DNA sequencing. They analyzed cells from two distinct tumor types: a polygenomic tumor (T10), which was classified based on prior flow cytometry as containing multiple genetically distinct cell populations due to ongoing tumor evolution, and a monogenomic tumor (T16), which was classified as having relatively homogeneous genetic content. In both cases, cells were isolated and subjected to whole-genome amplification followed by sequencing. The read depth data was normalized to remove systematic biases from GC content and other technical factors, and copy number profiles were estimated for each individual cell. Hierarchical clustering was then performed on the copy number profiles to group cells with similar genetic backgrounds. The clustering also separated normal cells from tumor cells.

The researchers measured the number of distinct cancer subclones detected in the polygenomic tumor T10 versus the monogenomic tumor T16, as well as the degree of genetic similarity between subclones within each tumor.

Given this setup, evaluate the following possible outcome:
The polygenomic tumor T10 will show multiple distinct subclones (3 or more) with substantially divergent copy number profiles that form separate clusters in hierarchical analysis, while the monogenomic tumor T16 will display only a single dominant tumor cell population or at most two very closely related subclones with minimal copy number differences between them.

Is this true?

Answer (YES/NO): YES